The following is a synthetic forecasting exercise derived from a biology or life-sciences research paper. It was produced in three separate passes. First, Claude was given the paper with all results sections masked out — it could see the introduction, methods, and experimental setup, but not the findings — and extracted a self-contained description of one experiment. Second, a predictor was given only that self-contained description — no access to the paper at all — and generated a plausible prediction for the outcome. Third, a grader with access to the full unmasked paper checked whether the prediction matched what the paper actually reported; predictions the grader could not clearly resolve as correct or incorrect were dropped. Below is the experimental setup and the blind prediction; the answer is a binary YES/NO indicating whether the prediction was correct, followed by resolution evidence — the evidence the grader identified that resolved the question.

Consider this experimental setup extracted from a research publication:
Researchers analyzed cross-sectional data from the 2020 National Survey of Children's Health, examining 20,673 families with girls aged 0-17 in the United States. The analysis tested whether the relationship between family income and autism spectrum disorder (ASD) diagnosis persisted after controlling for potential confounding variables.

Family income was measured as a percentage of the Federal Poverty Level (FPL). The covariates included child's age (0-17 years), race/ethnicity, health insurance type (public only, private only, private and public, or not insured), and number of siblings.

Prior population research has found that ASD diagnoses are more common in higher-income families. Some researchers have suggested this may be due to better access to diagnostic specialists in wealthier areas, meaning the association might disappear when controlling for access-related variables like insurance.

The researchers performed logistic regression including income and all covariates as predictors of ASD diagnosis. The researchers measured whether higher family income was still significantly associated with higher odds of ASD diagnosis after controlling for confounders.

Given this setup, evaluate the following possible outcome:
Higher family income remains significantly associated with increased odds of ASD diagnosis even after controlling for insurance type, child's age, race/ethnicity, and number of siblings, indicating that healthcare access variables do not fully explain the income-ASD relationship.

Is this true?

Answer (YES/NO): NO